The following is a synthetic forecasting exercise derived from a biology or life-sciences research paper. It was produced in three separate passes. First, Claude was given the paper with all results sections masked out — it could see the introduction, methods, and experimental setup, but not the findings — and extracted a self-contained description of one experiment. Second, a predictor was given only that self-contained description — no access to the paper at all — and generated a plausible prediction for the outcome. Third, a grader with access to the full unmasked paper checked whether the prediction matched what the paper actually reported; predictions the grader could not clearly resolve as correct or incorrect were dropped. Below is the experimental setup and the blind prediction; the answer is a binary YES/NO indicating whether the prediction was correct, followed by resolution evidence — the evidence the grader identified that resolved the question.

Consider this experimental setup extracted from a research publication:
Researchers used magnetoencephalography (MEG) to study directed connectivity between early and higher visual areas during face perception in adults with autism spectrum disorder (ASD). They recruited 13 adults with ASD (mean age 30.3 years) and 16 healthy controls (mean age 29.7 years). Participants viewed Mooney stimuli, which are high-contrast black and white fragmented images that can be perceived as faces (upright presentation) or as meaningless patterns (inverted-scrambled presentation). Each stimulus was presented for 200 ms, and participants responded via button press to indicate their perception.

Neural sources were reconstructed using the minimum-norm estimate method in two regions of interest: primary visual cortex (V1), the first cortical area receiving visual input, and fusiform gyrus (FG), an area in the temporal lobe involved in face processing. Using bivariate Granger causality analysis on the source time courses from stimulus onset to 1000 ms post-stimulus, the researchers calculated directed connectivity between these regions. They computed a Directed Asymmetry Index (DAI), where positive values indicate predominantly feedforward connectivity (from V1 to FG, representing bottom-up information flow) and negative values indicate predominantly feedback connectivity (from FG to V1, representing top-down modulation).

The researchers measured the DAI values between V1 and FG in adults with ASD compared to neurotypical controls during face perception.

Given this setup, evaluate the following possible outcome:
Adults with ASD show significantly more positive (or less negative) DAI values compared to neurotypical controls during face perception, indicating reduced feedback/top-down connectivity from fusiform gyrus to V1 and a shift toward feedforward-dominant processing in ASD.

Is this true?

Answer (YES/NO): NO